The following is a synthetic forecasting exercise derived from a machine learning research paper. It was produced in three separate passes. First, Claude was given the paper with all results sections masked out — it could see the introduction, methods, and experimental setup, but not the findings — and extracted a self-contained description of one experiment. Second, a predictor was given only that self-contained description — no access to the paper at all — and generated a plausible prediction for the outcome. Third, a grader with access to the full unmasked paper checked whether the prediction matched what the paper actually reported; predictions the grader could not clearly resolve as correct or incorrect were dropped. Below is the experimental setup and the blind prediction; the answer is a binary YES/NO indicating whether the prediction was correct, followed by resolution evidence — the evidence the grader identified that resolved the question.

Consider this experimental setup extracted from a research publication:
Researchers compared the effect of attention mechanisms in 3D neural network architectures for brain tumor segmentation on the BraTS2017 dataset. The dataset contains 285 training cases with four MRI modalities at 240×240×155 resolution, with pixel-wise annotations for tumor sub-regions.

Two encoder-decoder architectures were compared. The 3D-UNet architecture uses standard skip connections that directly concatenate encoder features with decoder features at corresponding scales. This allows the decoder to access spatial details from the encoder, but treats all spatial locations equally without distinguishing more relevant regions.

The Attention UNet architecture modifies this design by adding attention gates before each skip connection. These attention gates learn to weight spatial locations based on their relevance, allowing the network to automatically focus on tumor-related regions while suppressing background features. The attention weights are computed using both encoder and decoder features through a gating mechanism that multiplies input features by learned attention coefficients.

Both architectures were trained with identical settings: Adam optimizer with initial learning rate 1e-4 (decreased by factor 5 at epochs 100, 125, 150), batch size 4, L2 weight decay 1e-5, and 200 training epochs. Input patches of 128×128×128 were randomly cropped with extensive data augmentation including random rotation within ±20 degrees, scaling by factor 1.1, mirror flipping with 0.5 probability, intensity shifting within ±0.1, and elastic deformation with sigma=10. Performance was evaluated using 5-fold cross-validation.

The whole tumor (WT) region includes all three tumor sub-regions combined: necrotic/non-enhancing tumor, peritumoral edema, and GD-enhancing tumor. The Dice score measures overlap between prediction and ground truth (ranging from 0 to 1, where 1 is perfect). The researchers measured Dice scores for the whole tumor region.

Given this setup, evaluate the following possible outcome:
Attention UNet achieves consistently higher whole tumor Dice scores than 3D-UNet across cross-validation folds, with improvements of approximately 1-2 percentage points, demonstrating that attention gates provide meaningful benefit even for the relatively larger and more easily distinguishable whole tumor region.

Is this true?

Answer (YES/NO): NO